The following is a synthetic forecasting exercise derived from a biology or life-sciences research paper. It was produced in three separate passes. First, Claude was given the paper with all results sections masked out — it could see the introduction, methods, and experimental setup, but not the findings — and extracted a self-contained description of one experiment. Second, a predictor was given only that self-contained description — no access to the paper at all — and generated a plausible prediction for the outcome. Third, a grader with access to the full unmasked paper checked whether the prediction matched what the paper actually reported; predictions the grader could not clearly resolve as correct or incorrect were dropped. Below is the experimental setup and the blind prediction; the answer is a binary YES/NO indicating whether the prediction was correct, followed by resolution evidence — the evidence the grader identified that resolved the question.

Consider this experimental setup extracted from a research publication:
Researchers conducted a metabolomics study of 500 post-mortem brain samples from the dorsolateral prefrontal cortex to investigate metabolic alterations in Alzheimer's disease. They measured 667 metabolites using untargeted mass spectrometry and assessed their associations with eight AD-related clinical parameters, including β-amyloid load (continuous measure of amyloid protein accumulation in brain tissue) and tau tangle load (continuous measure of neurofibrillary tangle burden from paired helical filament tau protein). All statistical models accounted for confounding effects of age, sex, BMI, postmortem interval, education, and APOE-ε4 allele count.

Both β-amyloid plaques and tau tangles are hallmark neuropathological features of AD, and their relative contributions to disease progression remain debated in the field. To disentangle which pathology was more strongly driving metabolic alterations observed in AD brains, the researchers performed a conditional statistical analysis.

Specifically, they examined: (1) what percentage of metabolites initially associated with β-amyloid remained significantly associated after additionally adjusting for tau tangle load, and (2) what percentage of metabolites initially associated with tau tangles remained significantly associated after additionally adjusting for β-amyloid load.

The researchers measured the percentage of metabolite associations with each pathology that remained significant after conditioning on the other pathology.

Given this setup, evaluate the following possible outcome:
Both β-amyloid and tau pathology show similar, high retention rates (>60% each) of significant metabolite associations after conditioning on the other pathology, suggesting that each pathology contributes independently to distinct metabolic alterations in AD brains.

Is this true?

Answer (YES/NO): NO